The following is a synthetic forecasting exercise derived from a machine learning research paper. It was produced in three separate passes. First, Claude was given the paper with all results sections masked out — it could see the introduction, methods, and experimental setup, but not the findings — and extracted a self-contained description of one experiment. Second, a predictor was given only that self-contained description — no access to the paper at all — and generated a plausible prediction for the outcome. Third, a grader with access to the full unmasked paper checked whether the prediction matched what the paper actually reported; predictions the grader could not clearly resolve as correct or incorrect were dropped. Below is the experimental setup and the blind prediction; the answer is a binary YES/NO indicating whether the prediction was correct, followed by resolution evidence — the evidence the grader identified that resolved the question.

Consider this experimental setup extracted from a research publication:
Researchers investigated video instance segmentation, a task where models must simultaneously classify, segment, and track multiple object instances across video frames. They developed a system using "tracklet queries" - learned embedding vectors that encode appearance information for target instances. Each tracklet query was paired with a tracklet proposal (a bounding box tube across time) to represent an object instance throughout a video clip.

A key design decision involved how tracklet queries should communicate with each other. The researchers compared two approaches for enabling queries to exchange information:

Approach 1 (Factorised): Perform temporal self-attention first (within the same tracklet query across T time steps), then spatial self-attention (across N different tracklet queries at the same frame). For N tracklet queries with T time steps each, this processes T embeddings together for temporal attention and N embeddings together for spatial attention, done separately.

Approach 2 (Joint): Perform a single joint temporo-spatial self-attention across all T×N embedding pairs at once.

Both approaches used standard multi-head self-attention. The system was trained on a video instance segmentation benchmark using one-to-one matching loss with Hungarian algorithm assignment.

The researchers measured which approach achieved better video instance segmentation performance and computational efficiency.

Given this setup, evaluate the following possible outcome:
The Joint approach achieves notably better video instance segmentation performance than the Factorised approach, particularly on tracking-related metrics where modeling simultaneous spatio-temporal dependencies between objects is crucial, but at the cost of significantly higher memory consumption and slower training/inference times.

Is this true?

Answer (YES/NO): NO